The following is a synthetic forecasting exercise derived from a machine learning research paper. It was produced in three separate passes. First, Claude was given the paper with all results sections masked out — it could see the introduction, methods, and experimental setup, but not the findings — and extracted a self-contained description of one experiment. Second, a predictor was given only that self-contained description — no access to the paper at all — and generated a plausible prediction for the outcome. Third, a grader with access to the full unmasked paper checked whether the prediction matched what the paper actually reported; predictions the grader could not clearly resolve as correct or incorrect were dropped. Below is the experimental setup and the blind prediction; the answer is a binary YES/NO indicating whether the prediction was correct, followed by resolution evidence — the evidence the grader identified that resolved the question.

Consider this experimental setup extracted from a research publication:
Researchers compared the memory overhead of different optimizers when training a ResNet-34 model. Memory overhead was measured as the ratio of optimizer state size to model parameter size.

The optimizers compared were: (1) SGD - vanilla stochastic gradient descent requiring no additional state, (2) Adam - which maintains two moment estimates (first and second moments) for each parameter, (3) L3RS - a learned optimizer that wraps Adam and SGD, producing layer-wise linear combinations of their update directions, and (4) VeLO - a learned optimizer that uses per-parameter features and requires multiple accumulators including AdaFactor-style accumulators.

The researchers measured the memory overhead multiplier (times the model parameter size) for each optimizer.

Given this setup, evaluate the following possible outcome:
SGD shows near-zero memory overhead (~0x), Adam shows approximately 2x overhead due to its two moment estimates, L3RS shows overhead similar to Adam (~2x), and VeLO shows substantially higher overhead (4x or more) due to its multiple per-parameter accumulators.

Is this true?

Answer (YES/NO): YES